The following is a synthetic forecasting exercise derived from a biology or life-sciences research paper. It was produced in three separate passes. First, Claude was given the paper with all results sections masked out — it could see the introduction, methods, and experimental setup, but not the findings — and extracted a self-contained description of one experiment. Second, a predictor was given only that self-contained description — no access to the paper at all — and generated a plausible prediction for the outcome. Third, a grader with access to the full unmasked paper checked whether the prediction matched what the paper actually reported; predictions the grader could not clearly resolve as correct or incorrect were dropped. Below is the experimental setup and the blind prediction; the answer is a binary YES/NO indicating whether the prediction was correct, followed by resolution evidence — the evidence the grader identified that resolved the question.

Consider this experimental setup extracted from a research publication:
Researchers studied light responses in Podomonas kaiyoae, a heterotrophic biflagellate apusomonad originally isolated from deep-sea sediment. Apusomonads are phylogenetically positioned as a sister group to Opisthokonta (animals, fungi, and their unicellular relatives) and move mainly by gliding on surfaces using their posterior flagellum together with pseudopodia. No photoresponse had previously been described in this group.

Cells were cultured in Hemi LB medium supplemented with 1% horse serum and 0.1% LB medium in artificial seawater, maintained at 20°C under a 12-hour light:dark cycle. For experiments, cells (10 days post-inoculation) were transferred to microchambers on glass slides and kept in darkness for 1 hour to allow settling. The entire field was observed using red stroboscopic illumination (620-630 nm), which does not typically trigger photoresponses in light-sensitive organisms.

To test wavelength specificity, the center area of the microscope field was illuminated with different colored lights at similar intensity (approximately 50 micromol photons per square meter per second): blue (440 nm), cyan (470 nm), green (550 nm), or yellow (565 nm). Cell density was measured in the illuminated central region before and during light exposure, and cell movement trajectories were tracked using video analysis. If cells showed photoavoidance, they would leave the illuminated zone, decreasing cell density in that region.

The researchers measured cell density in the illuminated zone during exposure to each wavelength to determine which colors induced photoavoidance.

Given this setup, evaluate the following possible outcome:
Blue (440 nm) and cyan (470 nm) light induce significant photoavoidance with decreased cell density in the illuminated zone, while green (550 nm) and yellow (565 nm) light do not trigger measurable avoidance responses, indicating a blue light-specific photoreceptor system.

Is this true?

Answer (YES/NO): NO